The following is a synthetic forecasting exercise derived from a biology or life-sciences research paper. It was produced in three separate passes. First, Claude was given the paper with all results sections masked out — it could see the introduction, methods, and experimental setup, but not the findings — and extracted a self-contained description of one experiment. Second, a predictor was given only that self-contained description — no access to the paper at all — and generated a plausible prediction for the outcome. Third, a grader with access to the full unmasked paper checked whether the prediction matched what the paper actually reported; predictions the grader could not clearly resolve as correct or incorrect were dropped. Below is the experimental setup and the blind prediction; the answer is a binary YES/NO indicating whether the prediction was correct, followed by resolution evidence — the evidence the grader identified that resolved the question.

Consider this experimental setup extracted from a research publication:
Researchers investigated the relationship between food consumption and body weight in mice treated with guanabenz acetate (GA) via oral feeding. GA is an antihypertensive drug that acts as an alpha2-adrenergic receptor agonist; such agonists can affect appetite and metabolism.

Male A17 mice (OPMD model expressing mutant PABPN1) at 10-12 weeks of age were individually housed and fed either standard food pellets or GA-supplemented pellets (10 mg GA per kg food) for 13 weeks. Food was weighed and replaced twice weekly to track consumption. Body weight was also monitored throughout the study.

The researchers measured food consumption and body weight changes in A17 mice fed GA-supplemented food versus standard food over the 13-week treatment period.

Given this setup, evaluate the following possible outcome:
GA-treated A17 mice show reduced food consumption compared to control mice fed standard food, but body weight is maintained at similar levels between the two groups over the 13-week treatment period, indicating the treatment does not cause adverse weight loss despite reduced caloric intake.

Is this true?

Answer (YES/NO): YES